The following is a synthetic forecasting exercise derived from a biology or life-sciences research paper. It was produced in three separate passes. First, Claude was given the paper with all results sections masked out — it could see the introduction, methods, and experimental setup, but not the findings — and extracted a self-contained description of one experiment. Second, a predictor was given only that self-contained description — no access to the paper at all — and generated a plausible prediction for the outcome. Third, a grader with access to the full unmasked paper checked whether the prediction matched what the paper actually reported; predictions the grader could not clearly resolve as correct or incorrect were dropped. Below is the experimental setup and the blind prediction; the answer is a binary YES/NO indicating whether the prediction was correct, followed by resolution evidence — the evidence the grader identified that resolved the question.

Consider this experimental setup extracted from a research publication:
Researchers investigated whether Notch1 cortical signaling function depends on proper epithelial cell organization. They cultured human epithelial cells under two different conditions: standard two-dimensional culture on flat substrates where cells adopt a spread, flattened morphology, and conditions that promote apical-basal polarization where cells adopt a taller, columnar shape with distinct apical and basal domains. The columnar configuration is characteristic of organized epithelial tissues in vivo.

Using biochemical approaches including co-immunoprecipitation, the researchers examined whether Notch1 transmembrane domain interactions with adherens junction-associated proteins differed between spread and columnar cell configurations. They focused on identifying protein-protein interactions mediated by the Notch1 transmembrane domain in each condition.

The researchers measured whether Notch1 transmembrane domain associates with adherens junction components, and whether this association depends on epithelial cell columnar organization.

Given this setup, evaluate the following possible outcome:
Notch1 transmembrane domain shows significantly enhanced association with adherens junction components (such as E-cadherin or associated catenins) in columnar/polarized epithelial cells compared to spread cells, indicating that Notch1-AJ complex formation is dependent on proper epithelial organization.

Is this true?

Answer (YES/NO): YES